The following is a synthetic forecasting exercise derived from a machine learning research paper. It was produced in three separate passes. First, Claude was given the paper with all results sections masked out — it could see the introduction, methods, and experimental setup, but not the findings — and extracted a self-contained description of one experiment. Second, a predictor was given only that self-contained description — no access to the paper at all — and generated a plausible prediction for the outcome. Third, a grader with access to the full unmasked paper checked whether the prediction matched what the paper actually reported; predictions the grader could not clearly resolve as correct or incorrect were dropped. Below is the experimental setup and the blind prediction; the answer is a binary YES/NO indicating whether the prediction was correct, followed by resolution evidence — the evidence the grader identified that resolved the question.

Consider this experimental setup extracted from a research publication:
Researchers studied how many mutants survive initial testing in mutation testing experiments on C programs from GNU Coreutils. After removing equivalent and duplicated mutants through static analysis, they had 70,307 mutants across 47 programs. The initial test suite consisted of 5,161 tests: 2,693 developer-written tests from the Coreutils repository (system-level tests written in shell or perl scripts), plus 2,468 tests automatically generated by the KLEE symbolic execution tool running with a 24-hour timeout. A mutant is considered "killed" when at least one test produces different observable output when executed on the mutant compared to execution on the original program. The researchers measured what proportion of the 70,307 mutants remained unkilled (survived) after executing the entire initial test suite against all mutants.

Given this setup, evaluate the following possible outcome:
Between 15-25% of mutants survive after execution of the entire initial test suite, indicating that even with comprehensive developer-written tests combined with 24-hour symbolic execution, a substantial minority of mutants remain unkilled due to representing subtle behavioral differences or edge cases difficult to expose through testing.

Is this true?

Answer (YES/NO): NO